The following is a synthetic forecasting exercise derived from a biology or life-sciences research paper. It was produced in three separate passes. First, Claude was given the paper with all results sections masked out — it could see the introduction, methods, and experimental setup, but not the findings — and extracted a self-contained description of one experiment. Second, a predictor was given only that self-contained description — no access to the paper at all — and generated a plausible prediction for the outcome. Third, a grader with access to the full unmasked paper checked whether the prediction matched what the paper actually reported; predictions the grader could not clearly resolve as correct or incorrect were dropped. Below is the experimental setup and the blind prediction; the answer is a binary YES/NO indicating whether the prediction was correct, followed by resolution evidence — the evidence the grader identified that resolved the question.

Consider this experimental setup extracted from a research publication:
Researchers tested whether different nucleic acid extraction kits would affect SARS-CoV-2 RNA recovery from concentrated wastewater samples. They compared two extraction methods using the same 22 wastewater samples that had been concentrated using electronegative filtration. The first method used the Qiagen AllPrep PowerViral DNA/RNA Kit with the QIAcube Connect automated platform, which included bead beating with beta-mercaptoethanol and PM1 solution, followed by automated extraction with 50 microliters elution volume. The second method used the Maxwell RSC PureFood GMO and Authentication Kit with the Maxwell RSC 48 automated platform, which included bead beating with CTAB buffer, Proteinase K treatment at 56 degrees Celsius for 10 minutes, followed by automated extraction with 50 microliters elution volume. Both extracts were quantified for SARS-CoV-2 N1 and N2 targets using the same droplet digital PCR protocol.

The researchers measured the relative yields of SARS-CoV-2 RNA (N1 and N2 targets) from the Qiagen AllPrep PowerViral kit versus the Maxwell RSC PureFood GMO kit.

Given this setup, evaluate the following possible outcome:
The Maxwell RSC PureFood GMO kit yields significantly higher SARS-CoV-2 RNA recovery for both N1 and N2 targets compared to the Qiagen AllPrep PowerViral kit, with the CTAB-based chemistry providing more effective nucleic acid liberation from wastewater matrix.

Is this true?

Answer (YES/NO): YES